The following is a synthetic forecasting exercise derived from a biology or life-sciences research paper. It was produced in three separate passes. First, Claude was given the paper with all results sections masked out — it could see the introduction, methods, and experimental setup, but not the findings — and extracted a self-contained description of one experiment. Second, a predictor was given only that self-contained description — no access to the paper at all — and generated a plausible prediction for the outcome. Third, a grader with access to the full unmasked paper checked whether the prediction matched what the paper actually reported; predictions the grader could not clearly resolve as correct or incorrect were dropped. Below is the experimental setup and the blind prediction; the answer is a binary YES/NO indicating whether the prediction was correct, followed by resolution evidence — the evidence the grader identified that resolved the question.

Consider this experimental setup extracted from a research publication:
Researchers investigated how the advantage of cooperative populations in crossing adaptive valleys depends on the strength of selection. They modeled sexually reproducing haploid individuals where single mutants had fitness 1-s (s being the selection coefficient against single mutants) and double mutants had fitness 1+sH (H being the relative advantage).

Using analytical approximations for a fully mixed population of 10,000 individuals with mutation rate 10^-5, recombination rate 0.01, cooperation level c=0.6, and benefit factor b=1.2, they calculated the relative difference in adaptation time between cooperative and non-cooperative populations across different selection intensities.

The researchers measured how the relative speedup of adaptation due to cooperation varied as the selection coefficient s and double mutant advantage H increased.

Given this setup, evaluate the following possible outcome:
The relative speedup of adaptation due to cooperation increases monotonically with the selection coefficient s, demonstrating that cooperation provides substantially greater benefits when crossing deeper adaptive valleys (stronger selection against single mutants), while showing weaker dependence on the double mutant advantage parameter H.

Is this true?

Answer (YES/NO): NO